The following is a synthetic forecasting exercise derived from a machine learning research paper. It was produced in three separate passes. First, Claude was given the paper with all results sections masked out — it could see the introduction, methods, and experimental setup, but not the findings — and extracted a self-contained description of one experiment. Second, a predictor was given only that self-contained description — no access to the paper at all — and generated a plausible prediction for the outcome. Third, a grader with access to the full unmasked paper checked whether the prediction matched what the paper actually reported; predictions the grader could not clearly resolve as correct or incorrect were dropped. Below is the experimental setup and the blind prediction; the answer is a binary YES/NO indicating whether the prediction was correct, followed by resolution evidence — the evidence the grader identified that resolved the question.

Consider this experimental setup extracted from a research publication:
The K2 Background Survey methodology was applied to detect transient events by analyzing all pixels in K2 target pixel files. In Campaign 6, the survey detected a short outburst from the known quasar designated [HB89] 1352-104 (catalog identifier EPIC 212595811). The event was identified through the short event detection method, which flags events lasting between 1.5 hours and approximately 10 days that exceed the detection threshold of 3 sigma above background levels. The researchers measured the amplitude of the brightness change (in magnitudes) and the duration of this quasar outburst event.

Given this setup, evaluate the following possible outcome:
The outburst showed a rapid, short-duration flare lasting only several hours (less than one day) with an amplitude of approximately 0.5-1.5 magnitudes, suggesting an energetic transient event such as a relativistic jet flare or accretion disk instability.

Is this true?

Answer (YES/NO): NO